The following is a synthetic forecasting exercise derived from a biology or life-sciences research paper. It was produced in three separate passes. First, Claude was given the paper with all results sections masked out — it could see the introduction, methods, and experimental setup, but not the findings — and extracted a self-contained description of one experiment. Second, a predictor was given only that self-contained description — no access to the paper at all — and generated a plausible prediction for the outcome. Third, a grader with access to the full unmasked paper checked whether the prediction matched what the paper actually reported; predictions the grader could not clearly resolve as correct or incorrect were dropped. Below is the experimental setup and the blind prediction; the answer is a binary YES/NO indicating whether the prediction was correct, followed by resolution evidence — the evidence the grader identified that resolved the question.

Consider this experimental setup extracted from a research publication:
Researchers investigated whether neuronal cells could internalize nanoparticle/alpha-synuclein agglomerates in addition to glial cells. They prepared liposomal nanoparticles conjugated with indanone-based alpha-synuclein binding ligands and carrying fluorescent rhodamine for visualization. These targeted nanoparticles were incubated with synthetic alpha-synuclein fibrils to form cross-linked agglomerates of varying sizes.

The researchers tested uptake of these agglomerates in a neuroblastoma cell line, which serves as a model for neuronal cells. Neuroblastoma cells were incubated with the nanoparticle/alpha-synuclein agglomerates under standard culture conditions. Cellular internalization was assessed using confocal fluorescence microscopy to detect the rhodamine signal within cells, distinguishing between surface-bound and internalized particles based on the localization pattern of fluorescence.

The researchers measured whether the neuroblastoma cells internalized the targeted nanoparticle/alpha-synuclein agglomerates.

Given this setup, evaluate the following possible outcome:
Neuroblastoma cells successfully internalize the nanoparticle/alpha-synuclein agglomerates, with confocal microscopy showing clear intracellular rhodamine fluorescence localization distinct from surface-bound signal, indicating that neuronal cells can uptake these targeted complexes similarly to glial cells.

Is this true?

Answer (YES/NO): YES